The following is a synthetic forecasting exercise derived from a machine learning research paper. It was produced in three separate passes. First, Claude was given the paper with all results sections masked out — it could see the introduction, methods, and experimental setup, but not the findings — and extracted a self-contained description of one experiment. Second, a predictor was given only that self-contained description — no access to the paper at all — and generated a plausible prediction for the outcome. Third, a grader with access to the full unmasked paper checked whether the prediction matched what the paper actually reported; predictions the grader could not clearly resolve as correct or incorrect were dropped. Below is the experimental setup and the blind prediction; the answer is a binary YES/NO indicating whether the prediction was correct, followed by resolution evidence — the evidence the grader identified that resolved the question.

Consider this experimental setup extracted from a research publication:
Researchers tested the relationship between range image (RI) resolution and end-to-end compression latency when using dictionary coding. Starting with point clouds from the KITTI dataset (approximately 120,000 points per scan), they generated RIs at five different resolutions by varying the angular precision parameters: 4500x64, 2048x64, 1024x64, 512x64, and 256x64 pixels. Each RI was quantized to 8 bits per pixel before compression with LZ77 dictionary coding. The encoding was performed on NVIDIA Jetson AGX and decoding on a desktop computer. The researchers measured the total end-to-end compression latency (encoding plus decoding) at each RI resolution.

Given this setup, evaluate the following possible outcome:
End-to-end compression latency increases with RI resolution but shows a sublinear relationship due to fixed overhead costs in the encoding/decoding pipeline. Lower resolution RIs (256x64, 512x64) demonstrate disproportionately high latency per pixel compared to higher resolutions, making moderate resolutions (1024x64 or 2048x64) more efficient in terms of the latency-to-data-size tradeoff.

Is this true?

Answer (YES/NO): NO